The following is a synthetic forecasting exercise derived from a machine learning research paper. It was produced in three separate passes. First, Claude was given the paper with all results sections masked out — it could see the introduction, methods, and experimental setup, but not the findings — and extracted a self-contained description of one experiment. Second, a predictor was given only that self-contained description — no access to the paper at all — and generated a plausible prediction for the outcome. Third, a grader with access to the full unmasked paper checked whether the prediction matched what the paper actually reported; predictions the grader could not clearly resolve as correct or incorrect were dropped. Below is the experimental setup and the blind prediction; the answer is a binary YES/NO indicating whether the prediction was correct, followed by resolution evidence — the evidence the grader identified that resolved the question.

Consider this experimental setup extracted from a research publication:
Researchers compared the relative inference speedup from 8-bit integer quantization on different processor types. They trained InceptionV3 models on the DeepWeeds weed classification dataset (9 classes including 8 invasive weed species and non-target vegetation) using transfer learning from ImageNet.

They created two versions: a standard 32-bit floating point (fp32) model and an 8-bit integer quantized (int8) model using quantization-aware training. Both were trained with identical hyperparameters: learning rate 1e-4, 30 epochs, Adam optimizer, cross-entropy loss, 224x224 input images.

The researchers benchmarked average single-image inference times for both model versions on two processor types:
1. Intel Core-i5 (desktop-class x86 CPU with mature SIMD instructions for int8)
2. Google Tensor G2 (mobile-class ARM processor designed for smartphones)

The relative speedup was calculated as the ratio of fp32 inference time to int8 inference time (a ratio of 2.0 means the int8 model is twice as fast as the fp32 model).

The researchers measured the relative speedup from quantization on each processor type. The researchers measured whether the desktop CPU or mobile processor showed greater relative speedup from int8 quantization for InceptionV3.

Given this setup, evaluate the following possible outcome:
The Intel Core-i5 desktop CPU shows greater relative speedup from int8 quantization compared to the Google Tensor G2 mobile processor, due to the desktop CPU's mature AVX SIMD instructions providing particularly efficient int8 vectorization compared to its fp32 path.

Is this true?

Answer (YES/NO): YES